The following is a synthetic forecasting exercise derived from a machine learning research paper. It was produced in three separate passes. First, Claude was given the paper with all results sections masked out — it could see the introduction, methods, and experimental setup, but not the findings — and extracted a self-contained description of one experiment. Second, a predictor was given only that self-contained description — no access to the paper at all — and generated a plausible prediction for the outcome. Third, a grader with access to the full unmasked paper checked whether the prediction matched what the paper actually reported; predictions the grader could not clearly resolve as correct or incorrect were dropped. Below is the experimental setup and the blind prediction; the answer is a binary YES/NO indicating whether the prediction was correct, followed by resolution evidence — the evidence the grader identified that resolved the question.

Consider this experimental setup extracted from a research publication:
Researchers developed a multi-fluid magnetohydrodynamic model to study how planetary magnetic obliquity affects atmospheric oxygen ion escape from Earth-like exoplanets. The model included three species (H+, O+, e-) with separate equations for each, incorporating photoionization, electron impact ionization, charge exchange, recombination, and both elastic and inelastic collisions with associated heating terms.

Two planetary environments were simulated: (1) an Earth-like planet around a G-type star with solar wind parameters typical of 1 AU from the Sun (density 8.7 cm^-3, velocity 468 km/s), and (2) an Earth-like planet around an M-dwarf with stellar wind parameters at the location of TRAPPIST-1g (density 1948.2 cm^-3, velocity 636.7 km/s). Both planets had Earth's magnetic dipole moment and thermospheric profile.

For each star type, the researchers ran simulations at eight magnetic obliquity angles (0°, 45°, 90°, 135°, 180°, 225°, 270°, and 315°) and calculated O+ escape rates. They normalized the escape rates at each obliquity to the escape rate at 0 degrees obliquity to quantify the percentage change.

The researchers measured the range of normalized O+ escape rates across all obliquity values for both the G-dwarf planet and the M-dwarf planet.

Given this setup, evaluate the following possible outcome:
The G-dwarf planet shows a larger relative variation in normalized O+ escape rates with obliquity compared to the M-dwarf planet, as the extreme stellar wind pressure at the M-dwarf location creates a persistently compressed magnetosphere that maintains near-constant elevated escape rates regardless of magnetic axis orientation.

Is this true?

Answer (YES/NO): NO